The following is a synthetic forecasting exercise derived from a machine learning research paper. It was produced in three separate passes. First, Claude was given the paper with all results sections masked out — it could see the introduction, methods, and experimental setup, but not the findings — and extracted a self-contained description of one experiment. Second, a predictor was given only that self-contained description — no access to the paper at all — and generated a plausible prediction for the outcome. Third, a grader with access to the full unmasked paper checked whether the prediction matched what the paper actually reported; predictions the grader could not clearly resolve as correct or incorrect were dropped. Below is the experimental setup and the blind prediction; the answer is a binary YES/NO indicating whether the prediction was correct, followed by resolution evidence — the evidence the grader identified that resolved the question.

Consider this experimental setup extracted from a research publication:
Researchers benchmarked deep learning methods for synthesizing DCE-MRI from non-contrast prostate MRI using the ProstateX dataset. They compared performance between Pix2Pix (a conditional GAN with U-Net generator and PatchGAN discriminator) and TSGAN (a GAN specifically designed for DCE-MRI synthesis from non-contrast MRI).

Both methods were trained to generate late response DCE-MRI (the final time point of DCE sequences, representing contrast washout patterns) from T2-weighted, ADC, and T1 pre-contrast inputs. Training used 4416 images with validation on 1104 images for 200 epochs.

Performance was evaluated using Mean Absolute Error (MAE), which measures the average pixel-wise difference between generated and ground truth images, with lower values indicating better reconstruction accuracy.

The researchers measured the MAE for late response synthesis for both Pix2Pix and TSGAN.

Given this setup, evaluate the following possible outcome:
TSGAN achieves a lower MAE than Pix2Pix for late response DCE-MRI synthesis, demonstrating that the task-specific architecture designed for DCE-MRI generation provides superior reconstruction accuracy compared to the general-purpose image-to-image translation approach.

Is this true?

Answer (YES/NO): YES